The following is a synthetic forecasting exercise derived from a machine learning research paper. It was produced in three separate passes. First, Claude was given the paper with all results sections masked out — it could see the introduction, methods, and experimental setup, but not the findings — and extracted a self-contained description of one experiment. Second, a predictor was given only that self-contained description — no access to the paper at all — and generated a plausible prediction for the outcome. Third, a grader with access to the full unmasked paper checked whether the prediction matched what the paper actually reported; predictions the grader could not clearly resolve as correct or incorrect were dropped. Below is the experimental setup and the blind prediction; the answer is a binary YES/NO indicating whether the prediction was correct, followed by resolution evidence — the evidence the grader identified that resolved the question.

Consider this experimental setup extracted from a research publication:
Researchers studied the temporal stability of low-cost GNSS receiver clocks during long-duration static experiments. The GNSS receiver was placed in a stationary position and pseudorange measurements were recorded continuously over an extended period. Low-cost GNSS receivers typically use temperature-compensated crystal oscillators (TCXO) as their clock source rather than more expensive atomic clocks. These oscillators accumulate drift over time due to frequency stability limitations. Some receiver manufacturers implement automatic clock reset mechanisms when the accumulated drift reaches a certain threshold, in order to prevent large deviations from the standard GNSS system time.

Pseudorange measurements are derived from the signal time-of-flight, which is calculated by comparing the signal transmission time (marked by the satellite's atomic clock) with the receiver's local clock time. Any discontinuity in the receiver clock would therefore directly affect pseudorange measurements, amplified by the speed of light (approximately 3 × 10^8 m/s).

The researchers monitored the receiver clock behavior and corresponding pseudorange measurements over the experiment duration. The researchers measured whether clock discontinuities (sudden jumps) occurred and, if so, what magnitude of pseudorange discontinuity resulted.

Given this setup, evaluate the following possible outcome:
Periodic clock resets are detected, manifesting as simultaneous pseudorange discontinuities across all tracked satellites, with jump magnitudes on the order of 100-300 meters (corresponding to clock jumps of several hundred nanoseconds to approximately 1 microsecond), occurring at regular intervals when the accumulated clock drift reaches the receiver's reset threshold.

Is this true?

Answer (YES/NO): NO